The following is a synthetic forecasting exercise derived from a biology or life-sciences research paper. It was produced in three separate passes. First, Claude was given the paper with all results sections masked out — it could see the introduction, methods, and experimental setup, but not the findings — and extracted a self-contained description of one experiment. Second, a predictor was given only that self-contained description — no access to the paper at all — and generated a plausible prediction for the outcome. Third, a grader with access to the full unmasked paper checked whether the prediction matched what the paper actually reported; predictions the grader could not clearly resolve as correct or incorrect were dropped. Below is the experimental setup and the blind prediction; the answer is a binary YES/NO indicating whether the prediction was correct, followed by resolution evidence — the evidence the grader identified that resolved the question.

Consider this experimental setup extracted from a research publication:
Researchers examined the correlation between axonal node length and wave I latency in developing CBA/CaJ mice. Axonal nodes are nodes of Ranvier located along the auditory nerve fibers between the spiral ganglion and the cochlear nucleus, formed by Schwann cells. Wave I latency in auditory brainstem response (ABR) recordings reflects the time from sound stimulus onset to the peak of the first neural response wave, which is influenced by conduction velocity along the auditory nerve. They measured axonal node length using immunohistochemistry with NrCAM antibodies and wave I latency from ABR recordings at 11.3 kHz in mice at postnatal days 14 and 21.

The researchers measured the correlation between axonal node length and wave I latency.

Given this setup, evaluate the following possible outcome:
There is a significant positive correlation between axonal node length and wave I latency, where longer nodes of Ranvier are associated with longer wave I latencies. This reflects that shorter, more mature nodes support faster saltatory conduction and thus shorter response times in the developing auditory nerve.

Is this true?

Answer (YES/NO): NO